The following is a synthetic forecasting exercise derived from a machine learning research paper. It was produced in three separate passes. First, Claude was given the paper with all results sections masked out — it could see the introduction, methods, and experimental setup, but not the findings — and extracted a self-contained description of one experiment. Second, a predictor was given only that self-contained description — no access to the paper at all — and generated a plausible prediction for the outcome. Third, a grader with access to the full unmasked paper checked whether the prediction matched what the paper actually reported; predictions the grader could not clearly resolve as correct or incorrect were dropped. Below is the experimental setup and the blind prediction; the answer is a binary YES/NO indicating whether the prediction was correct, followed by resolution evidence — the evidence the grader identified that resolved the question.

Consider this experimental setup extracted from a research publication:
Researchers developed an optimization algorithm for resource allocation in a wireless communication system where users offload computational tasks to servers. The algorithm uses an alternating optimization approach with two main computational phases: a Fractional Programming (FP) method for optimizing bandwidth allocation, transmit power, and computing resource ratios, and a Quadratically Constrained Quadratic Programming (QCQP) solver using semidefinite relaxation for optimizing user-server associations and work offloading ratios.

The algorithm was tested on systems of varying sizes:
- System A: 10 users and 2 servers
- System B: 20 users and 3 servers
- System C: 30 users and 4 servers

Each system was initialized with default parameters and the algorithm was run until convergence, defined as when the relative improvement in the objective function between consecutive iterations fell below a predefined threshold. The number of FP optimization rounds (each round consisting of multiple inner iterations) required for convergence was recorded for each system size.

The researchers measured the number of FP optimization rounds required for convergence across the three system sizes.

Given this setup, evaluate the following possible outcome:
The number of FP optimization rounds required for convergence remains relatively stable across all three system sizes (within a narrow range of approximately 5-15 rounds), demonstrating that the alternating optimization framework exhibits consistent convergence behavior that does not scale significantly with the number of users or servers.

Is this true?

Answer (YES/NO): NO